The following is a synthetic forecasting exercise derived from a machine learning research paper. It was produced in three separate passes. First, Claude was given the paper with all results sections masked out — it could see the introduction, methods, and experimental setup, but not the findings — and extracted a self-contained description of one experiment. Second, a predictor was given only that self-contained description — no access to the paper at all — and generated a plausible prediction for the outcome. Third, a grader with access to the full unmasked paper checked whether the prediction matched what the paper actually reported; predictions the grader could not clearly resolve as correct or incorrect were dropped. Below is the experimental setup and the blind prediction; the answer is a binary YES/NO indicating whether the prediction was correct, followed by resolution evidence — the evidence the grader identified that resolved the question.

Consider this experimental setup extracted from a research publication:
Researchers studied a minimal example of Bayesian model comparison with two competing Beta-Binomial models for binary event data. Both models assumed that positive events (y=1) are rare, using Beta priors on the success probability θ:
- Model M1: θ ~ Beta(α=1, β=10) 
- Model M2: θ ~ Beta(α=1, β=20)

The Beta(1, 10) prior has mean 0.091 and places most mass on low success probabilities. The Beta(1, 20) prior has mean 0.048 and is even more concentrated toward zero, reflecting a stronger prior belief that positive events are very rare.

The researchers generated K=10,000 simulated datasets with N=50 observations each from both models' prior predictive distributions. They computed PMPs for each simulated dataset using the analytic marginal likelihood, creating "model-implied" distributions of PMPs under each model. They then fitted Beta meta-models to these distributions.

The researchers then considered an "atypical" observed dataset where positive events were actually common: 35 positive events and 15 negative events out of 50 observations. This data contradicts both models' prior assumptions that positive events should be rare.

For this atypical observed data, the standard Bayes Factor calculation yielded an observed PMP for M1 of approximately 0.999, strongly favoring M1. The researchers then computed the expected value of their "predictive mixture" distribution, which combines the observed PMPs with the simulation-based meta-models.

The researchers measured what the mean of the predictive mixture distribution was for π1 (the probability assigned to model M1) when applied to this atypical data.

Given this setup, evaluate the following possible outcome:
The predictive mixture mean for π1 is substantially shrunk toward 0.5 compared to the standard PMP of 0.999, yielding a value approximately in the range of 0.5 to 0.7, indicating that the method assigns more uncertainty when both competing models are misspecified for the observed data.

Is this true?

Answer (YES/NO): YES